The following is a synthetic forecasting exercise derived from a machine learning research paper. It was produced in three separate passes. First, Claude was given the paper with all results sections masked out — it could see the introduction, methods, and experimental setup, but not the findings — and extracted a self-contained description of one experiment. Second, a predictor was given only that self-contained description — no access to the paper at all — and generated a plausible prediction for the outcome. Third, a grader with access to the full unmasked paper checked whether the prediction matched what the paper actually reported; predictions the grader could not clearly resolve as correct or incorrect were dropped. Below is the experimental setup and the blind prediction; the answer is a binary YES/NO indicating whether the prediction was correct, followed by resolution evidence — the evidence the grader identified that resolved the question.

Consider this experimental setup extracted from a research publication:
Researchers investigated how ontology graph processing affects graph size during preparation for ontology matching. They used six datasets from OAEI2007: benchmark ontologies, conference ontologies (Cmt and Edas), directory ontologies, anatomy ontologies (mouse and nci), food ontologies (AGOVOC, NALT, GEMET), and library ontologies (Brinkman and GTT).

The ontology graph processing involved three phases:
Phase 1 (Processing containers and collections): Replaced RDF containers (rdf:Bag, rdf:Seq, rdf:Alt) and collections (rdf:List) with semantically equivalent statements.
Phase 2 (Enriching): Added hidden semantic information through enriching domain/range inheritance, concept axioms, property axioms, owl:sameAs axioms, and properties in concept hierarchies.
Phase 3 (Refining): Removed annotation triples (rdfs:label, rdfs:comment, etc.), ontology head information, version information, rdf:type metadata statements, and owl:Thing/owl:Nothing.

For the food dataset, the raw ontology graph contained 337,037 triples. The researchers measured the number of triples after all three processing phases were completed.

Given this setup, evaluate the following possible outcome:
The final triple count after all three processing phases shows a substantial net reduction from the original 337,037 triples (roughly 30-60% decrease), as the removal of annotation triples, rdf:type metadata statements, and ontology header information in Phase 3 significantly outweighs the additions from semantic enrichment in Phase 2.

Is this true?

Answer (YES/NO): NO